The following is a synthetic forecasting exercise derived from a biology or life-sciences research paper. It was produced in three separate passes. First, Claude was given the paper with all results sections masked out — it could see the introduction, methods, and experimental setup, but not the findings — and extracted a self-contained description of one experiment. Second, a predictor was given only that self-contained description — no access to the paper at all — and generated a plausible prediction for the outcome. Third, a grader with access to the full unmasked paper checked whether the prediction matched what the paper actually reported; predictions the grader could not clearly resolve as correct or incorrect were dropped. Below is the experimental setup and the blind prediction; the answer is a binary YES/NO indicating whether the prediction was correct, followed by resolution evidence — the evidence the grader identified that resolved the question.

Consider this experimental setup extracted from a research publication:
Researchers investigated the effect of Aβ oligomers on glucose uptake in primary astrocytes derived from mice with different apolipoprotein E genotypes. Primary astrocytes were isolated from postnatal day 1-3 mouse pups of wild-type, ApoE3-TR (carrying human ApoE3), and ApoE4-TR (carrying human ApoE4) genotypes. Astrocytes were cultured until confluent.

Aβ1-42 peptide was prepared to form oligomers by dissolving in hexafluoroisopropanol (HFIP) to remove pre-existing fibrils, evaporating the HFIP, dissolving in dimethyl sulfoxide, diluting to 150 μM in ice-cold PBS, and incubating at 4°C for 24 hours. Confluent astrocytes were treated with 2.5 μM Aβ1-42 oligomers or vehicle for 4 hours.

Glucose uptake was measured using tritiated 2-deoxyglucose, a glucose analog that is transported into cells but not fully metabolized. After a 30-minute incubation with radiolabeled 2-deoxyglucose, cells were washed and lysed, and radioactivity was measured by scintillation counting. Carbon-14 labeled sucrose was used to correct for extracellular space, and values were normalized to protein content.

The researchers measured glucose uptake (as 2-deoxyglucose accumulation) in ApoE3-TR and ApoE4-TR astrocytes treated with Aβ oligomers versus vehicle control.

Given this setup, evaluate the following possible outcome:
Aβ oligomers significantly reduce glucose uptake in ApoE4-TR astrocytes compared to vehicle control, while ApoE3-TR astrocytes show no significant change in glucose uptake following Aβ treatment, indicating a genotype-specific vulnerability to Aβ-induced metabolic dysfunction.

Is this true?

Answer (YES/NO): YES